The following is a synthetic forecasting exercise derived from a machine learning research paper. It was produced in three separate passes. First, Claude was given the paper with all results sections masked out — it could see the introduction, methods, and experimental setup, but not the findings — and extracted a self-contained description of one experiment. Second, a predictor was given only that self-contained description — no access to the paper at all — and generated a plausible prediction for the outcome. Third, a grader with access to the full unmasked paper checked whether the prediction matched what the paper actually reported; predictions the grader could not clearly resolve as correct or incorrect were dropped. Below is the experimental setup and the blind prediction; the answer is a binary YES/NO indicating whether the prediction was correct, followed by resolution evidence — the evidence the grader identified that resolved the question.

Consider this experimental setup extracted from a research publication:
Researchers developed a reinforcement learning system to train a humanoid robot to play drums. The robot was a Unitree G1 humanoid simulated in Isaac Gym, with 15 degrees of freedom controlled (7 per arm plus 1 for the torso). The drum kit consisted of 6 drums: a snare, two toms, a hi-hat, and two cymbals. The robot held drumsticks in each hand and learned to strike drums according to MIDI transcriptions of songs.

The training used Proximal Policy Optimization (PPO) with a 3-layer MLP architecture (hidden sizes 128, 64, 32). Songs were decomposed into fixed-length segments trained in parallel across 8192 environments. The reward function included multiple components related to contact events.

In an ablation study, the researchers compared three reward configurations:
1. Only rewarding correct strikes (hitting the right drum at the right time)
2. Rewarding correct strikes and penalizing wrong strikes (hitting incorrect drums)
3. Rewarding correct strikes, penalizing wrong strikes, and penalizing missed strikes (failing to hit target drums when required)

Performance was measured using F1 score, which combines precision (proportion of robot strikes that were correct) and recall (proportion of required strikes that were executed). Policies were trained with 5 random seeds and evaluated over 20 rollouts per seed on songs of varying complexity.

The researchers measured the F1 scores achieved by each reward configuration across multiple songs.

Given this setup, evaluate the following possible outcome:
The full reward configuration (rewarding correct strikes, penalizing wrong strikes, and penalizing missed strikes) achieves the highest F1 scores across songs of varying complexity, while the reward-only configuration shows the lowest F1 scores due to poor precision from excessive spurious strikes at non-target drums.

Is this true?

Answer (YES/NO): NO